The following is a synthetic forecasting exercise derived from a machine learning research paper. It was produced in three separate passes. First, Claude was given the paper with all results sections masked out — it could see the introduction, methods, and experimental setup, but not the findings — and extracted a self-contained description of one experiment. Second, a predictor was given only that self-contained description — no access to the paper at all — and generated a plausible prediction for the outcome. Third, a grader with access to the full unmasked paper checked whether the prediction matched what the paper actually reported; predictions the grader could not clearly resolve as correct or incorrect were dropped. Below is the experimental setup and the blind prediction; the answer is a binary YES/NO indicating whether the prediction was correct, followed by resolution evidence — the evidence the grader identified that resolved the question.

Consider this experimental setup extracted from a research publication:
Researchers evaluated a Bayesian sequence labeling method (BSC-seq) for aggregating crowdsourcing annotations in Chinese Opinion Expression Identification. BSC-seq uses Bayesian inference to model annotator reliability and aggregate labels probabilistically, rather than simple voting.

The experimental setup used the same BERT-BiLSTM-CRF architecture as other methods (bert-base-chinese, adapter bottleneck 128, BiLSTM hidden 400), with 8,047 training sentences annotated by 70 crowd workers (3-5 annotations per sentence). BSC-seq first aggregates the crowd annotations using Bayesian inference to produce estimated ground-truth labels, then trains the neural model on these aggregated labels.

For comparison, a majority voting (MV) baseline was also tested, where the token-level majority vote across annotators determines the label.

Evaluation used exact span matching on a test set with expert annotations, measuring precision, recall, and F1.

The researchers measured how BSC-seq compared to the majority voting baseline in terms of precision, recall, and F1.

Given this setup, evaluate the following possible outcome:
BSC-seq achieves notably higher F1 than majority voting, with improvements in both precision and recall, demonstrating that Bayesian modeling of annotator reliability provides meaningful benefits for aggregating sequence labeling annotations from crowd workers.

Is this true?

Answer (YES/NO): NO